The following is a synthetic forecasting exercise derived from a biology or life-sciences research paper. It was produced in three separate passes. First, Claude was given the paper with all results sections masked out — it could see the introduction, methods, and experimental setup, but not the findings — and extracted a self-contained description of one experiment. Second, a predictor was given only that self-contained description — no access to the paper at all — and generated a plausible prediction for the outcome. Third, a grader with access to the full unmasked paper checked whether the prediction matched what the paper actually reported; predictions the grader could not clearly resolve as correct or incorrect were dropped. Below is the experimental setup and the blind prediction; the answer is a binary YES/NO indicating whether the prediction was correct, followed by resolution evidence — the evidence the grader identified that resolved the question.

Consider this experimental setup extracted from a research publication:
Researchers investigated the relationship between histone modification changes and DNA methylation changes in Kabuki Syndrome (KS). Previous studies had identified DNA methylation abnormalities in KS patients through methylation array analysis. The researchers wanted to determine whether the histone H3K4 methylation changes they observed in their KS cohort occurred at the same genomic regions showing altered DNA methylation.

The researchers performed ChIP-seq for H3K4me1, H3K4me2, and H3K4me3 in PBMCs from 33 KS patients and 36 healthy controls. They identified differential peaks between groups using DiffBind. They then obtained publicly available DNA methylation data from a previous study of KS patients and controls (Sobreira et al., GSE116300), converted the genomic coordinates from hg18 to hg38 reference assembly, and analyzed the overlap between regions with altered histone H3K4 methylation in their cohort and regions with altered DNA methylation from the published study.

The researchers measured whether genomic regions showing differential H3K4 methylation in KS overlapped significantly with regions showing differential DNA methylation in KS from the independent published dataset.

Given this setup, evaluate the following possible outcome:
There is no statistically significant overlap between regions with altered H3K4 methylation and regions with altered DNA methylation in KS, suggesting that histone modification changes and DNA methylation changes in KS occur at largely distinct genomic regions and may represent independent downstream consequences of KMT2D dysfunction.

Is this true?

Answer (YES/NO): NO